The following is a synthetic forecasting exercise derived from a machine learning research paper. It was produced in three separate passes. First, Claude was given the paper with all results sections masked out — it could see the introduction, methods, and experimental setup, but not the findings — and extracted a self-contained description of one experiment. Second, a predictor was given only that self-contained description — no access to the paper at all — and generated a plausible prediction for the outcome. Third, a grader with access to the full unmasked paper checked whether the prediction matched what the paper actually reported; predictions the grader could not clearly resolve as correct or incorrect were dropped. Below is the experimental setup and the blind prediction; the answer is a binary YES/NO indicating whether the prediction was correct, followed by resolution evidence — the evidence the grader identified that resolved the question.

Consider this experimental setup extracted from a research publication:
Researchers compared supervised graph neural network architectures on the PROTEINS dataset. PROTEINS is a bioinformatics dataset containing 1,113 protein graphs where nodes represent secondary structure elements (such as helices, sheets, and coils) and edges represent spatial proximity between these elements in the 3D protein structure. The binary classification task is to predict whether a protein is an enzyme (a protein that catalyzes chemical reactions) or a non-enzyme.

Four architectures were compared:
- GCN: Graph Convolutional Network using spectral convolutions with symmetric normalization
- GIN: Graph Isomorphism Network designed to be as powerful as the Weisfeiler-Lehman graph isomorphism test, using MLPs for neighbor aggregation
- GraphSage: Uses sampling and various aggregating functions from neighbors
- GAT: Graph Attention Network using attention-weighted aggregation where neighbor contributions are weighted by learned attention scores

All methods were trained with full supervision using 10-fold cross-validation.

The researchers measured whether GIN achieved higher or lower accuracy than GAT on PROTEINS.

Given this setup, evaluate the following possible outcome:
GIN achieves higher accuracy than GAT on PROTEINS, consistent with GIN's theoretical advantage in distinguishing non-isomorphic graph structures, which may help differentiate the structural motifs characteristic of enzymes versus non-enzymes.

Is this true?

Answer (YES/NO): YES